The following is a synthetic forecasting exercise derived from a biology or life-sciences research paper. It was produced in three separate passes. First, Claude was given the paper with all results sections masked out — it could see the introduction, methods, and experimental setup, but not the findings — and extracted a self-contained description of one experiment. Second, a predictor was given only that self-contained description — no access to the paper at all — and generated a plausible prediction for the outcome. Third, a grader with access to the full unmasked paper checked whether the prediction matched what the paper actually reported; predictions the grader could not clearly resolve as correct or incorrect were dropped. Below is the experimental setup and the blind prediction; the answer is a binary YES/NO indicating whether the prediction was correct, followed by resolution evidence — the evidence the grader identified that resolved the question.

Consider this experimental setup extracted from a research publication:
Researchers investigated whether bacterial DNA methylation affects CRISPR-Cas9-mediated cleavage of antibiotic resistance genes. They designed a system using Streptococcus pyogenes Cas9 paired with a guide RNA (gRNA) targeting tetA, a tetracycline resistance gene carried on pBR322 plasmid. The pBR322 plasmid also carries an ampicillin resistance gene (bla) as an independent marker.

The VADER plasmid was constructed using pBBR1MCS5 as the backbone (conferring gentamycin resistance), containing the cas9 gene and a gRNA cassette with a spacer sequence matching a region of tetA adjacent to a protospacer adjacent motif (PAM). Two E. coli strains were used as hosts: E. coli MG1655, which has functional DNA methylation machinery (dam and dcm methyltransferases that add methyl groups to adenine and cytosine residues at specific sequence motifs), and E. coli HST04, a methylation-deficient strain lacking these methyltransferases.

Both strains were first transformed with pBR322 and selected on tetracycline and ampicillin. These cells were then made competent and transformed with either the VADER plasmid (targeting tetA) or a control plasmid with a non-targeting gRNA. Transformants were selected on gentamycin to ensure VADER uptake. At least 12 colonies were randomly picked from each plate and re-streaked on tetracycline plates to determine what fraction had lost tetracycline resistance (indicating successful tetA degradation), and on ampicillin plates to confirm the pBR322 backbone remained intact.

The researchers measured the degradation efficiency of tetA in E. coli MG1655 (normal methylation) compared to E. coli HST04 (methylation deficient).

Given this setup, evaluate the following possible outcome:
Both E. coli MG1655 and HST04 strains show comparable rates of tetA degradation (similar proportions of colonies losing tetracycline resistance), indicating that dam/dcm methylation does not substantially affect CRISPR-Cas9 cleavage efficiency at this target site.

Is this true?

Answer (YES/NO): NO